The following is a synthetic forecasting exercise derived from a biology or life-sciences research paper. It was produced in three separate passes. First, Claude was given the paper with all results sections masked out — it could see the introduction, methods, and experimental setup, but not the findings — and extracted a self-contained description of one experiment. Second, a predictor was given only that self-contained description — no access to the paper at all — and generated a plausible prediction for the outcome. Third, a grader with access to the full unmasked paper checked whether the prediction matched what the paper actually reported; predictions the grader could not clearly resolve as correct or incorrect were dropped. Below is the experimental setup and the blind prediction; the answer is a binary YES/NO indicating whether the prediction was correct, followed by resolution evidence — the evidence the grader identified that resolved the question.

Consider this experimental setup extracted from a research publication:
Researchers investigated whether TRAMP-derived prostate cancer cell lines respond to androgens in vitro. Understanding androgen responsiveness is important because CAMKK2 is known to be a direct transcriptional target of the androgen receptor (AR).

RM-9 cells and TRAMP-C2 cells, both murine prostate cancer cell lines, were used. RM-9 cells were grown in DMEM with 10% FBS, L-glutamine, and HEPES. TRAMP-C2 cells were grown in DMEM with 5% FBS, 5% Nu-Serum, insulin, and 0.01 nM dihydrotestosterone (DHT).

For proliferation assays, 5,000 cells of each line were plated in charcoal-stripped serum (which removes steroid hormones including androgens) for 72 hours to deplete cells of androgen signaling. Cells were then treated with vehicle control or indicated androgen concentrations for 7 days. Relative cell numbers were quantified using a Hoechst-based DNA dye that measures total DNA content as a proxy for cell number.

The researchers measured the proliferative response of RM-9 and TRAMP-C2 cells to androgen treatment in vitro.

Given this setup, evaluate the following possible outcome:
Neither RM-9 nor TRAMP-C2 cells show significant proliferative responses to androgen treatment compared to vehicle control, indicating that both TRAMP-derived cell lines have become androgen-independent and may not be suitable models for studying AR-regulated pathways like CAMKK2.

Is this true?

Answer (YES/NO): NO